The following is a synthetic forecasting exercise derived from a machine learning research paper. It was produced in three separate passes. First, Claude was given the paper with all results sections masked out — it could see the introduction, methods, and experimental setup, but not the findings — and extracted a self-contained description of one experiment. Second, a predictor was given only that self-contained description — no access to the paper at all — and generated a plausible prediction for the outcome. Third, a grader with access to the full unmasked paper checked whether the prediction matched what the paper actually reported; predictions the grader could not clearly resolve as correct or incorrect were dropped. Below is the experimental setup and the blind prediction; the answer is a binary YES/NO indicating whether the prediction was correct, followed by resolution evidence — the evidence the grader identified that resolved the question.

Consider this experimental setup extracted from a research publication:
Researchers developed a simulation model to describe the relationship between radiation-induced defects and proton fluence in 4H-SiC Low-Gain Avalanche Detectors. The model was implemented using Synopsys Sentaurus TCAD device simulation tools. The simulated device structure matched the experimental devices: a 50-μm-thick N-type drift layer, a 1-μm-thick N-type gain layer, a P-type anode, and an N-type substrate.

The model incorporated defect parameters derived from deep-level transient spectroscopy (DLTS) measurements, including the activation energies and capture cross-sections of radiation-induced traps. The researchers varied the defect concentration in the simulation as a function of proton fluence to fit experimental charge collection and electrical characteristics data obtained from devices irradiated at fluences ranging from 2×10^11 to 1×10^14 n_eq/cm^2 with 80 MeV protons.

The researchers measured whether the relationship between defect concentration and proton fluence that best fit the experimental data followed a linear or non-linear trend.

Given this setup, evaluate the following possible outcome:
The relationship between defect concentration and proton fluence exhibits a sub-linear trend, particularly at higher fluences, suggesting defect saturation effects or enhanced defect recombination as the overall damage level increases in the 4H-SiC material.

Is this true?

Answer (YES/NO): NO